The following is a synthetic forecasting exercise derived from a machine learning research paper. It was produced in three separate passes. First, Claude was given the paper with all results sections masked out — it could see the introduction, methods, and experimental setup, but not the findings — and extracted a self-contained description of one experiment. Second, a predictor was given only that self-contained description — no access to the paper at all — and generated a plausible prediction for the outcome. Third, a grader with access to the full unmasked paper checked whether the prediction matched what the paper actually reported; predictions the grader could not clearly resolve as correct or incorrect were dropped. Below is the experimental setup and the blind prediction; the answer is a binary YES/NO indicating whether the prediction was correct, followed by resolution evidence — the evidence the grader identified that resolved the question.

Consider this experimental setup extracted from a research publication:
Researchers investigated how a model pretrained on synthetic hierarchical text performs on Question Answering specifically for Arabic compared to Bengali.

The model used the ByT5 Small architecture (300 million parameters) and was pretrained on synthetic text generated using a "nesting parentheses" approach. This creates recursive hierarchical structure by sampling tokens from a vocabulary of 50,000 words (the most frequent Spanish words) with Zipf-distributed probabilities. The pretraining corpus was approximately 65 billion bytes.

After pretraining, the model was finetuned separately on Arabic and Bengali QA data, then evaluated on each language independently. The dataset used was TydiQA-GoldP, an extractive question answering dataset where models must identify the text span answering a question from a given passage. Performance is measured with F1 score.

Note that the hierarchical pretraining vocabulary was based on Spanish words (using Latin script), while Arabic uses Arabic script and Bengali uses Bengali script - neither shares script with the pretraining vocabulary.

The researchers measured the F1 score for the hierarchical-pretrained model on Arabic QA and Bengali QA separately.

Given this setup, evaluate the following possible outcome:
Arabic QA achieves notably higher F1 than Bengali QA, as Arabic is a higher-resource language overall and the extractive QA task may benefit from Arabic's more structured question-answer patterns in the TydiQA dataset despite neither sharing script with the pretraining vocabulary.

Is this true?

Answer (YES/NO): YES